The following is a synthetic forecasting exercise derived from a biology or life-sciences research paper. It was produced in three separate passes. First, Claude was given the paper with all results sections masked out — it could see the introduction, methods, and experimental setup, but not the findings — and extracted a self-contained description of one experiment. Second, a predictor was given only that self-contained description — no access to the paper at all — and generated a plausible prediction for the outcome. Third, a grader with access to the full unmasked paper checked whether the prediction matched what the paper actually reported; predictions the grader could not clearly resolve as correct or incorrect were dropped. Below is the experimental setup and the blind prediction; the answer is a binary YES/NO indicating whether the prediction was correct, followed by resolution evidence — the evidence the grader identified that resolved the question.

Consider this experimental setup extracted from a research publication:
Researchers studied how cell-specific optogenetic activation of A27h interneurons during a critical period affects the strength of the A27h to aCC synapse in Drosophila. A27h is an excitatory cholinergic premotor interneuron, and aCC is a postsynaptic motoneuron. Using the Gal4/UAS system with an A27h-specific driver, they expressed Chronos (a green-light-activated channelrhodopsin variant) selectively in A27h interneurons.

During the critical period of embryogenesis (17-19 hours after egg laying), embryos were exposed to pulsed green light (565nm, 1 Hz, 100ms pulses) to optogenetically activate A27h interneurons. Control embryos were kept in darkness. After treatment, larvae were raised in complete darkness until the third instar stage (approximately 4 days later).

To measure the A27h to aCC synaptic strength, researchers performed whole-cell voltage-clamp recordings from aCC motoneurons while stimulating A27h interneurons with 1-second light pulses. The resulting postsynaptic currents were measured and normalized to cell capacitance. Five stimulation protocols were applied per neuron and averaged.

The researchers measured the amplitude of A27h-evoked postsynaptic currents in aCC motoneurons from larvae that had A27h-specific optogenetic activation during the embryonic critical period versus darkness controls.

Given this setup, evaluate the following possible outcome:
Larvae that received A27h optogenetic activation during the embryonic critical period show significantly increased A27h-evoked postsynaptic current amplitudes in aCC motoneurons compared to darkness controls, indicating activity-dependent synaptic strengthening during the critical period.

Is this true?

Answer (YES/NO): YES